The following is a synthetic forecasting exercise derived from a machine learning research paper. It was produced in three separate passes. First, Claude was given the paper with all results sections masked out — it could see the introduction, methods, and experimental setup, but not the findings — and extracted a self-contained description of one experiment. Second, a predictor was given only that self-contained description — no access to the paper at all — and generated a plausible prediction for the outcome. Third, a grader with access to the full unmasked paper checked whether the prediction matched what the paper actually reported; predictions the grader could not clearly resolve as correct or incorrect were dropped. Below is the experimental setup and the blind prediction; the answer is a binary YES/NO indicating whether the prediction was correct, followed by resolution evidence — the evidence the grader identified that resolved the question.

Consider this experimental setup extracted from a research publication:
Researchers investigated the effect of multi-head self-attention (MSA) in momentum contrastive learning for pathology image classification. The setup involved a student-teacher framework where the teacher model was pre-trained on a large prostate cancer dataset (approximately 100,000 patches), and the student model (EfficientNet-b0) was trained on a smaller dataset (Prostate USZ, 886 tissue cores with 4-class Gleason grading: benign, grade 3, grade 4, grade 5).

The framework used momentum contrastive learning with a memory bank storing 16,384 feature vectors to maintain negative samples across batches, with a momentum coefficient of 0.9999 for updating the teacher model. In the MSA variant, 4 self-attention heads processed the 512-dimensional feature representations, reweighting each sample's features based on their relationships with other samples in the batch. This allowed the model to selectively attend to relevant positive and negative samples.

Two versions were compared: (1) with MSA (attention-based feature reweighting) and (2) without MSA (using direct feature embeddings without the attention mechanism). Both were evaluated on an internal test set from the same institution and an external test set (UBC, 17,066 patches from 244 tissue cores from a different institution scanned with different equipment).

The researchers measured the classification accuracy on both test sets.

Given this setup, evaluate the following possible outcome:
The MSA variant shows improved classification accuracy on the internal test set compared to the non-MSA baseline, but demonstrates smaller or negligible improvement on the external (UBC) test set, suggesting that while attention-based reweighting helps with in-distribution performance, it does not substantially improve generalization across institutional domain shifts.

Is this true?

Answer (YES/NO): NO